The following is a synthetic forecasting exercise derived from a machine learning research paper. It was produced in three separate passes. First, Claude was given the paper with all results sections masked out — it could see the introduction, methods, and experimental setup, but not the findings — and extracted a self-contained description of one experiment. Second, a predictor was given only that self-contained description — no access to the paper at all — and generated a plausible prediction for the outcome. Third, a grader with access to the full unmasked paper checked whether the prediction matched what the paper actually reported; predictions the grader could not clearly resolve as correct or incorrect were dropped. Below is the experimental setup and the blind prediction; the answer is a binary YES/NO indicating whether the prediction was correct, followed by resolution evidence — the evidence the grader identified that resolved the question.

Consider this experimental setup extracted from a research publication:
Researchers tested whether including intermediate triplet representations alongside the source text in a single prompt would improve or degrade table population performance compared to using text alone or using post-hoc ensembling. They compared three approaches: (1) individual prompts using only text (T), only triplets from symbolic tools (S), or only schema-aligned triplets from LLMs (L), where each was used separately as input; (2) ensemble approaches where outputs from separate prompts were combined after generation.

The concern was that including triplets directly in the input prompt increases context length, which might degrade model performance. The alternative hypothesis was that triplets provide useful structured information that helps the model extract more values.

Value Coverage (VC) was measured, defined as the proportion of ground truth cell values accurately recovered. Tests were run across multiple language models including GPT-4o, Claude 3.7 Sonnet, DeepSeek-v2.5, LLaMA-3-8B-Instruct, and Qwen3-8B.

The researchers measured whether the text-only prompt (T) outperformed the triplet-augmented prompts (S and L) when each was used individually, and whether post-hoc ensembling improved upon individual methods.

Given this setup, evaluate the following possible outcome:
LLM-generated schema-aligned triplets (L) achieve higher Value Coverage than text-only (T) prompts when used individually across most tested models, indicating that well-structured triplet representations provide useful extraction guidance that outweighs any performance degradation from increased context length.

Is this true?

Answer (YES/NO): NO